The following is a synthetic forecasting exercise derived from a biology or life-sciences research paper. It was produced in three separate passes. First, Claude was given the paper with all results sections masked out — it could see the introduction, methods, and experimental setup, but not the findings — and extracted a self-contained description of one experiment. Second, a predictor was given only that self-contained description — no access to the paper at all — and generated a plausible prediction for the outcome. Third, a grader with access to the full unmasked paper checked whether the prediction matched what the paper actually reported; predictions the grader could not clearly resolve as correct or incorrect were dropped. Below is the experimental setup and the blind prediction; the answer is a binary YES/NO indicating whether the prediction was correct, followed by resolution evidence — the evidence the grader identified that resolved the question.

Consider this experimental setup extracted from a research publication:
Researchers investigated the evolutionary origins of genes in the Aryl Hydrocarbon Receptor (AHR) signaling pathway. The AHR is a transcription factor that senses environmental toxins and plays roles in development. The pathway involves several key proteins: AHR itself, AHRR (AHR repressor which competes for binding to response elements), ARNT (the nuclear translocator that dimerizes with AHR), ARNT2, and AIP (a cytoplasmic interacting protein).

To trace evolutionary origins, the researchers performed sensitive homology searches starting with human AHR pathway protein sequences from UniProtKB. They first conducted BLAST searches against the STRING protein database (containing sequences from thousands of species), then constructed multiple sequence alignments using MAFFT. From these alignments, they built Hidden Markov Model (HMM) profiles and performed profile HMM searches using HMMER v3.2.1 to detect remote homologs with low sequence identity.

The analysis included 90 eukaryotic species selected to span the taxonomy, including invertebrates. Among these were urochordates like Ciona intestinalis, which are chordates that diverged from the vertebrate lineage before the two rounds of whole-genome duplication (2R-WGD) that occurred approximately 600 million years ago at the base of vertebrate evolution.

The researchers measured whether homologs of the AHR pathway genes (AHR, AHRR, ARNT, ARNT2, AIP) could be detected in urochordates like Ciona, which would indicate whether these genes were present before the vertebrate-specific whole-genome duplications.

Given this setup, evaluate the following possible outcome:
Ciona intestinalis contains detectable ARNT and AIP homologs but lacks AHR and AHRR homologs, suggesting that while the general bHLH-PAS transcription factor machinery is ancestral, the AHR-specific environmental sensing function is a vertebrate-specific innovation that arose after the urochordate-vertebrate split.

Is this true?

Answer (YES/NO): NO